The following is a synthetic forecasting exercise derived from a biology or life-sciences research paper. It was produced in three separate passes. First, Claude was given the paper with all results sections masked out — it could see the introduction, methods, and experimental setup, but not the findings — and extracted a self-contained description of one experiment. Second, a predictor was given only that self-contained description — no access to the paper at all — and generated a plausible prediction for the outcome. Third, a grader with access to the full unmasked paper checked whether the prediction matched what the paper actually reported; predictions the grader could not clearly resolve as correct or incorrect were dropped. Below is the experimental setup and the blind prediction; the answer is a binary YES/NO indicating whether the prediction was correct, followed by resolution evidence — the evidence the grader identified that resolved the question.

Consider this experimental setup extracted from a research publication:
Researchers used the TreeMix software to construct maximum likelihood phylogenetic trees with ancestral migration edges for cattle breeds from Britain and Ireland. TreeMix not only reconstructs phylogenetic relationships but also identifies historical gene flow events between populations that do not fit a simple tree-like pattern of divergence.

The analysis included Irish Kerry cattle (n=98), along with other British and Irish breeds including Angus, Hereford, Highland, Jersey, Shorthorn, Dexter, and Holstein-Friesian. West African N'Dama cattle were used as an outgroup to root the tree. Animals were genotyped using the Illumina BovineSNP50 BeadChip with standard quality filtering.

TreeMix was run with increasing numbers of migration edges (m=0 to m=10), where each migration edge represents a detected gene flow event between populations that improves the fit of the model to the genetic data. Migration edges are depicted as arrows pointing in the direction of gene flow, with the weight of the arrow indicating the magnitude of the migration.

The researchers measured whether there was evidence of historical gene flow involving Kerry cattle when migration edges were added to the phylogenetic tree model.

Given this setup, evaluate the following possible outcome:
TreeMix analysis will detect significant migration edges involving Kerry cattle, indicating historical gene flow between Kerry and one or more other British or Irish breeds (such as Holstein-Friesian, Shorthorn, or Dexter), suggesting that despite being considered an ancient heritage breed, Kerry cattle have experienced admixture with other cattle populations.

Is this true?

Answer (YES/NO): YES